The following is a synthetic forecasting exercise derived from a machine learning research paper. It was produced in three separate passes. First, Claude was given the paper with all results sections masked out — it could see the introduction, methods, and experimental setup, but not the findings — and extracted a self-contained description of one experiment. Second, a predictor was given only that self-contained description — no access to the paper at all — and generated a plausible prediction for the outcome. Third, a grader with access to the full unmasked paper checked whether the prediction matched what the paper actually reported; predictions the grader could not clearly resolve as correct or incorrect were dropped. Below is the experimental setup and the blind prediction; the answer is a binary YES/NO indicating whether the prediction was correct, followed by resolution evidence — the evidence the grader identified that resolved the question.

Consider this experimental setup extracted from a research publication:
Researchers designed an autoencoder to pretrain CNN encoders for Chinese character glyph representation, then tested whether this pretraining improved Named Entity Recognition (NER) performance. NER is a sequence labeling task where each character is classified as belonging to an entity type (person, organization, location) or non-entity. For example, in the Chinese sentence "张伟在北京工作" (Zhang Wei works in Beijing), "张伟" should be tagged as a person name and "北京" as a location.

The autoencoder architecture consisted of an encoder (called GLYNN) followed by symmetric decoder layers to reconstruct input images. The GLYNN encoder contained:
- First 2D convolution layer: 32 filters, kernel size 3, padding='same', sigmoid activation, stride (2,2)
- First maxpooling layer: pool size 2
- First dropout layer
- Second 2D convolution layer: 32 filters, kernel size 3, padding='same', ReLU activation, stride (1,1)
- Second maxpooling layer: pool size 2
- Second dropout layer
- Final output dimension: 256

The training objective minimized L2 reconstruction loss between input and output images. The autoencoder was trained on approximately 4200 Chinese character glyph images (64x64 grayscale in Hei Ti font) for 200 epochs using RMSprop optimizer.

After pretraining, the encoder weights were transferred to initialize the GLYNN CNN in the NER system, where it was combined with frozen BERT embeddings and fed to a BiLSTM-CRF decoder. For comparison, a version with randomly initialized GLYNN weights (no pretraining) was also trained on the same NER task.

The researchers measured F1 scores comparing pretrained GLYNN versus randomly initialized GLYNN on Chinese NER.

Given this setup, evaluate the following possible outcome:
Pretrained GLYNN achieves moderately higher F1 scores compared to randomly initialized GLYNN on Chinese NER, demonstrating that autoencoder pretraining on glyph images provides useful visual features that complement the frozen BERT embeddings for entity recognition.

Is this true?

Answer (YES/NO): NO